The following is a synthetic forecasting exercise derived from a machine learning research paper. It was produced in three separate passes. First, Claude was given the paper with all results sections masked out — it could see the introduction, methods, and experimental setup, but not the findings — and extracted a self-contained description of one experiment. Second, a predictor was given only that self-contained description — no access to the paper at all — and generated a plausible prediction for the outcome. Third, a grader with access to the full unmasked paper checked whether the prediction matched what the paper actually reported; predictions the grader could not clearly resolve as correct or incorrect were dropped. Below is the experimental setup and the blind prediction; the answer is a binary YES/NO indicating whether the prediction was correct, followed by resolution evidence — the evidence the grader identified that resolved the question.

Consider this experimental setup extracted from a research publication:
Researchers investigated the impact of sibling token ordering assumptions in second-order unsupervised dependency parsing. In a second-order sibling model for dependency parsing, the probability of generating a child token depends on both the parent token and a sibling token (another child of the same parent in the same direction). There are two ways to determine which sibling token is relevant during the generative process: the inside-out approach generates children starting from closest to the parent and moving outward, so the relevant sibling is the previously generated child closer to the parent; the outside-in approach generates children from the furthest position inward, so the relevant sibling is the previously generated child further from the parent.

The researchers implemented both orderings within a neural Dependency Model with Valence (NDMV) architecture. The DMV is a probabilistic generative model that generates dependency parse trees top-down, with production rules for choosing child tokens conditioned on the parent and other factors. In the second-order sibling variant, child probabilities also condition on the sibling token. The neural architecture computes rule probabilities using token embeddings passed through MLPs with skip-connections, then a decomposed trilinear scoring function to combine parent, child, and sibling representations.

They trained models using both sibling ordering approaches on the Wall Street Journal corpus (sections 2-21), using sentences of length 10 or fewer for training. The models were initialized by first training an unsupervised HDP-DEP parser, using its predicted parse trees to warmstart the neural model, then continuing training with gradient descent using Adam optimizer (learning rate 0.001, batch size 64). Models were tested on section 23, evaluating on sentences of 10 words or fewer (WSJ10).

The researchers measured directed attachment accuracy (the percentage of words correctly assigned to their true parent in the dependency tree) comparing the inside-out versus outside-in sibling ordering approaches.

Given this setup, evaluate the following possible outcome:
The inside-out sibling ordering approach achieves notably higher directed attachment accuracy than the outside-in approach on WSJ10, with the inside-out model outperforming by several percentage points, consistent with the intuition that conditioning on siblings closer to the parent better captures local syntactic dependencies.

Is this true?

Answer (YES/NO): NO